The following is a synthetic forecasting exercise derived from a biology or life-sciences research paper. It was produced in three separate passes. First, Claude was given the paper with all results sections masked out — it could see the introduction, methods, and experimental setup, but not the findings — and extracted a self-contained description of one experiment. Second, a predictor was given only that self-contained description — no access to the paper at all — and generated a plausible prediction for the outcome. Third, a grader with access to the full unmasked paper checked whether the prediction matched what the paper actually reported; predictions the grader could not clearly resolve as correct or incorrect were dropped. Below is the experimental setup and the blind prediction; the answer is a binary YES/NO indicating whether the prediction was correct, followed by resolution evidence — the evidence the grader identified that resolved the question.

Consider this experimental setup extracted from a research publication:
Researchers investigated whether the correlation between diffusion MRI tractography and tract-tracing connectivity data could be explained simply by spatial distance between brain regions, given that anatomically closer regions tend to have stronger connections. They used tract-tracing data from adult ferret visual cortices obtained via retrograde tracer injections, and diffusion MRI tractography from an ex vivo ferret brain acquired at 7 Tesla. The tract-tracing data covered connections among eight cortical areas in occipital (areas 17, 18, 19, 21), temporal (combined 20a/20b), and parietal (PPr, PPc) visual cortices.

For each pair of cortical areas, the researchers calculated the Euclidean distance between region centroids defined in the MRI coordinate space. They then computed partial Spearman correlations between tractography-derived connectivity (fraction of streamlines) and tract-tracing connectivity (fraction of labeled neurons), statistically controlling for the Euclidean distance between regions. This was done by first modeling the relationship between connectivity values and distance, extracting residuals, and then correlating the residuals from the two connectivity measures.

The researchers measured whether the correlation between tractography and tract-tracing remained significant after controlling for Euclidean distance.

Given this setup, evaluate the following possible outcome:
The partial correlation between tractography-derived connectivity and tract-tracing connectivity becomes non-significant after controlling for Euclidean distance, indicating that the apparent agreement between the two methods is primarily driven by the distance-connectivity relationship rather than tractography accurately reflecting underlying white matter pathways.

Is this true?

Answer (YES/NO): NO